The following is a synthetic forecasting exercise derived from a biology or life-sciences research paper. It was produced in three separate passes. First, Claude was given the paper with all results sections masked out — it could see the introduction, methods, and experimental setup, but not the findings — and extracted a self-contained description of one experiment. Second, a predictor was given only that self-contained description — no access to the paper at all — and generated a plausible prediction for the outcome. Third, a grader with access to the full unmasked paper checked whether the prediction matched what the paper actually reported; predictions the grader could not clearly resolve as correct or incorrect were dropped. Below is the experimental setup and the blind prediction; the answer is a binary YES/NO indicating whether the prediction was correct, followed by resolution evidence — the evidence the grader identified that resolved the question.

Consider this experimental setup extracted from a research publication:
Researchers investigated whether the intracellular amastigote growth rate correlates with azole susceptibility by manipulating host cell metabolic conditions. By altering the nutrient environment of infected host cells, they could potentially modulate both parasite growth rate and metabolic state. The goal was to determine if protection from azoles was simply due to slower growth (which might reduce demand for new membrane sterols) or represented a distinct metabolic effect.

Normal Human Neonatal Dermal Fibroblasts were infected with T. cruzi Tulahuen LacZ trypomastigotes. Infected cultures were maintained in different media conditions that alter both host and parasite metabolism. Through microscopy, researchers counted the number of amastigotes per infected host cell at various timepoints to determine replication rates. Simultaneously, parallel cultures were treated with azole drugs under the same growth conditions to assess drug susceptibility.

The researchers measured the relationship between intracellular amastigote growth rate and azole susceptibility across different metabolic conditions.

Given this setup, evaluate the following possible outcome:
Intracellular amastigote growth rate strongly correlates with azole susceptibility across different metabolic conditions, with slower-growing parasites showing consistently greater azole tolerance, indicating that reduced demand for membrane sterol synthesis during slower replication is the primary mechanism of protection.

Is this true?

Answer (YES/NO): NO